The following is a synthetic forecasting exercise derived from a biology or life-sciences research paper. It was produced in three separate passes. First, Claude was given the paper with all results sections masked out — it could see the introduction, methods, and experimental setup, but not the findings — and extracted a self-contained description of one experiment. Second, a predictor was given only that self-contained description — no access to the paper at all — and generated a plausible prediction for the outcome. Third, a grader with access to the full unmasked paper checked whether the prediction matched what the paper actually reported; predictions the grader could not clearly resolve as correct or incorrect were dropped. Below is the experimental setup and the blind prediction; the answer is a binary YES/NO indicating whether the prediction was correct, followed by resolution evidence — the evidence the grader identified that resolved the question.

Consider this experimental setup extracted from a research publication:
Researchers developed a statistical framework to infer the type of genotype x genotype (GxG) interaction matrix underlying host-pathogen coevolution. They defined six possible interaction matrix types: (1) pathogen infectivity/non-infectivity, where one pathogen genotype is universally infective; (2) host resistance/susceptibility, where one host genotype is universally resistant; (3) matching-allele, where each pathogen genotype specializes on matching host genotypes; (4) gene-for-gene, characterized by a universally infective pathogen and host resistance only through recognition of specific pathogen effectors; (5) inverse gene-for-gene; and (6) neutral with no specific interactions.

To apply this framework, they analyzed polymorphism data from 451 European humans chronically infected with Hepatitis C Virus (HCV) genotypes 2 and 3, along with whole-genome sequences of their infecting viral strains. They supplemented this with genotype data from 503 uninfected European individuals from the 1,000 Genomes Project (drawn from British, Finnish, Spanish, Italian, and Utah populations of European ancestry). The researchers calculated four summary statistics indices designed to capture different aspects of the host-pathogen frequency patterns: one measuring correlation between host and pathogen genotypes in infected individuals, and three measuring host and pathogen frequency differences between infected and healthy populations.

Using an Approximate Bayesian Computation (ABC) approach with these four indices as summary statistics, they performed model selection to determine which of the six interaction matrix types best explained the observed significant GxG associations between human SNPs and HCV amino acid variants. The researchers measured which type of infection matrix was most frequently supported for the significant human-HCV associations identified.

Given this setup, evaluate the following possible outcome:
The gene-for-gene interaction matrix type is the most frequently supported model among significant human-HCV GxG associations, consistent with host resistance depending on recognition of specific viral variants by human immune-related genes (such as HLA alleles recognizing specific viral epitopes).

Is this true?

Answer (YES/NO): NO